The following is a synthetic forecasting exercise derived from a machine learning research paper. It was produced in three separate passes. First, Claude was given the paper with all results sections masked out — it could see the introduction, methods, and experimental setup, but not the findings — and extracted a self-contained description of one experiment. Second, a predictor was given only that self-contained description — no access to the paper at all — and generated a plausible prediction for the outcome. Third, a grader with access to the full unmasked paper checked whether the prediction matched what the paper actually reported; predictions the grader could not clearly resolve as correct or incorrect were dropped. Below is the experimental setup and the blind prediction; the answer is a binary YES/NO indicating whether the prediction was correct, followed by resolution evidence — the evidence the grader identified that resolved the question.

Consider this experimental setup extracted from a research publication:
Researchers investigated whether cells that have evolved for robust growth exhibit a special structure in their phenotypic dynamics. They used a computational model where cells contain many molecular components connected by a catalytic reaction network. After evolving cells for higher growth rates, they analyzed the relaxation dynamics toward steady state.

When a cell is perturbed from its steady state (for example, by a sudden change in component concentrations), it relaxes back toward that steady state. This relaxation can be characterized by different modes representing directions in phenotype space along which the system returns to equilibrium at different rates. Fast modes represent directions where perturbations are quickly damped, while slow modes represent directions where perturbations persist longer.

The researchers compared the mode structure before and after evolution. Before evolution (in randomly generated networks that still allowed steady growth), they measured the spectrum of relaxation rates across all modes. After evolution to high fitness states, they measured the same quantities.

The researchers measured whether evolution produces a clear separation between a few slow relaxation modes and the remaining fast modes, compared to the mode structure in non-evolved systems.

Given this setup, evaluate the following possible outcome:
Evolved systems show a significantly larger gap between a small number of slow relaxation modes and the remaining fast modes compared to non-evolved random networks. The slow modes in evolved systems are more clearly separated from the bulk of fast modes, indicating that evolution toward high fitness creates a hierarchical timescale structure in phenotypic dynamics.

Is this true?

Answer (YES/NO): YES